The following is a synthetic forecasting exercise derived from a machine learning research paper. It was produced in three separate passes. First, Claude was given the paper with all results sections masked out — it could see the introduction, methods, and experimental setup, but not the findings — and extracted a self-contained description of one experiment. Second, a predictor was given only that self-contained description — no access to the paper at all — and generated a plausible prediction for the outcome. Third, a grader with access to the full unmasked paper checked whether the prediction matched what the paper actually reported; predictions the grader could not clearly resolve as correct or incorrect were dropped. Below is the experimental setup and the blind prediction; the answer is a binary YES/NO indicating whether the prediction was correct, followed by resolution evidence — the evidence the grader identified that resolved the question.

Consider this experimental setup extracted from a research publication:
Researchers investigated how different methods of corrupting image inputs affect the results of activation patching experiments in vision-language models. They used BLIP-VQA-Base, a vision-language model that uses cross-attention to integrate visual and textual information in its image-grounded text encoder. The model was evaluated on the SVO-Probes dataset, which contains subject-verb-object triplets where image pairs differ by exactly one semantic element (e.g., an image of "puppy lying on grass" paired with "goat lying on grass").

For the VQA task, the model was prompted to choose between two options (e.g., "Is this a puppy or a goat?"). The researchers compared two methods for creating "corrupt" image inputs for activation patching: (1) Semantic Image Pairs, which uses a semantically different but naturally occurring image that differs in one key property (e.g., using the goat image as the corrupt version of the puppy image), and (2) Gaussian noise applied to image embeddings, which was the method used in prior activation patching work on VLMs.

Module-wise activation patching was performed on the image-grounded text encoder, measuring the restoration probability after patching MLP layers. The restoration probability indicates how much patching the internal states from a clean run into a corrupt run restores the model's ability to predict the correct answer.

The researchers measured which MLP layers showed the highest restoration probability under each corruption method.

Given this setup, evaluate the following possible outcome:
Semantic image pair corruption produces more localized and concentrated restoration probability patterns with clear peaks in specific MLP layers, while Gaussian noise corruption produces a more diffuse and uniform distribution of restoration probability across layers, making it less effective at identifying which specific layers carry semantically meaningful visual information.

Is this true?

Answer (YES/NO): NO